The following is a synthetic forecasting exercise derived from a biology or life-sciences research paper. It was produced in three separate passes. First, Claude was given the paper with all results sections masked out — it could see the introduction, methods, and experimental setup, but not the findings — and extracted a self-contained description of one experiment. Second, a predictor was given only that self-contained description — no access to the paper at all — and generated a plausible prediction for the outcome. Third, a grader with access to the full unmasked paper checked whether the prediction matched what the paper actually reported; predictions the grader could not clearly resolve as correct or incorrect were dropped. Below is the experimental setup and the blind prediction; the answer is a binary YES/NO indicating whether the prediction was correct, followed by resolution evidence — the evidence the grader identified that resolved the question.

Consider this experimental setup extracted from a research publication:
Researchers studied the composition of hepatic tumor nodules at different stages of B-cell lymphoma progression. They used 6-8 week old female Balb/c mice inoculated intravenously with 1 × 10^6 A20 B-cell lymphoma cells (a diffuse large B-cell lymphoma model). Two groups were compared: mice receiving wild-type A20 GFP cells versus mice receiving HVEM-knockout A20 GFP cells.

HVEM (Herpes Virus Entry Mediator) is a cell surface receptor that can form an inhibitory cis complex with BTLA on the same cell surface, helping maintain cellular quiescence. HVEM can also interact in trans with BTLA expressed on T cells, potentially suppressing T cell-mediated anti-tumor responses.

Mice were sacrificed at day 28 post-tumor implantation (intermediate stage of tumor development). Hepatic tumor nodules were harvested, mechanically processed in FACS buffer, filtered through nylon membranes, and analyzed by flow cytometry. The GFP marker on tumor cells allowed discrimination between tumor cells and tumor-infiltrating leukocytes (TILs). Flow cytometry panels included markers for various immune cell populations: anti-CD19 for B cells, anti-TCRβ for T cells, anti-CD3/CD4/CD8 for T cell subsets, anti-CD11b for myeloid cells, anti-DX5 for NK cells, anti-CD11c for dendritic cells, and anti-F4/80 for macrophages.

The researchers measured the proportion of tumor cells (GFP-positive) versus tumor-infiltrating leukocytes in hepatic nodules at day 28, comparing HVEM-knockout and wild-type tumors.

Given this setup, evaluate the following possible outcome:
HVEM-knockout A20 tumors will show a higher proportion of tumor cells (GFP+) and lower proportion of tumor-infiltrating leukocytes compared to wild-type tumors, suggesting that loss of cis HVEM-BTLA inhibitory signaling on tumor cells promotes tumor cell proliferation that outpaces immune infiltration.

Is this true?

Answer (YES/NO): YES